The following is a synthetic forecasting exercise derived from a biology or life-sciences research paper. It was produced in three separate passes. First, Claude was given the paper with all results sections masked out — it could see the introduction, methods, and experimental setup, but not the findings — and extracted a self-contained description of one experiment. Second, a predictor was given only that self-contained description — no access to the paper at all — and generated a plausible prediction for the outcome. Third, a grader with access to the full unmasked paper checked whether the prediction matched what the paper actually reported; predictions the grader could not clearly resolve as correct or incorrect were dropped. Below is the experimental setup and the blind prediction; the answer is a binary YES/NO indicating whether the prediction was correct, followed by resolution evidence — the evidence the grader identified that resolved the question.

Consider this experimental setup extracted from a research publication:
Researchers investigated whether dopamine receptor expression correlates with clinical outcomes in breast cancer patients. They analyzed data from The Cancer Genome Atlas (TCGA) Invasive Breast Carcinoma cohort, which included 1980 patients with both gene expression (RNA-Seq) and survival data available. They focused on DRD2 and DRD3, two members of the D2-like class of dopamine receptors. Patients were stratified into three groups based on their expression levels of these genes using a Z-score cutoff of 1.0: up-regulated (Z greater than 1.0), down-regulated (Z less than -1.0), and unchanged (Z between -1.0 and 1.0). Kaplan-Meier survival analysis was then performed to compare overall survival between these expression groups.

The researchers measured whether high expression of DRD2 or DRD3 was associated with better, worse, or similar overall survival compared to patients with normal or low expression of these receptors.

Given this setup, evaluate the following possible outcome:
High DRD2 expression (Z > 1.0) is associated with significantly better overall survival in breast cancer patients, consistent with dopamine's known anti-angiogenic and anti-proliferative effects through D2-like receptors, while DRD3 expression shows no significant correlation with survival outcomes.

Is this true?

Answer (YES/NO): NO